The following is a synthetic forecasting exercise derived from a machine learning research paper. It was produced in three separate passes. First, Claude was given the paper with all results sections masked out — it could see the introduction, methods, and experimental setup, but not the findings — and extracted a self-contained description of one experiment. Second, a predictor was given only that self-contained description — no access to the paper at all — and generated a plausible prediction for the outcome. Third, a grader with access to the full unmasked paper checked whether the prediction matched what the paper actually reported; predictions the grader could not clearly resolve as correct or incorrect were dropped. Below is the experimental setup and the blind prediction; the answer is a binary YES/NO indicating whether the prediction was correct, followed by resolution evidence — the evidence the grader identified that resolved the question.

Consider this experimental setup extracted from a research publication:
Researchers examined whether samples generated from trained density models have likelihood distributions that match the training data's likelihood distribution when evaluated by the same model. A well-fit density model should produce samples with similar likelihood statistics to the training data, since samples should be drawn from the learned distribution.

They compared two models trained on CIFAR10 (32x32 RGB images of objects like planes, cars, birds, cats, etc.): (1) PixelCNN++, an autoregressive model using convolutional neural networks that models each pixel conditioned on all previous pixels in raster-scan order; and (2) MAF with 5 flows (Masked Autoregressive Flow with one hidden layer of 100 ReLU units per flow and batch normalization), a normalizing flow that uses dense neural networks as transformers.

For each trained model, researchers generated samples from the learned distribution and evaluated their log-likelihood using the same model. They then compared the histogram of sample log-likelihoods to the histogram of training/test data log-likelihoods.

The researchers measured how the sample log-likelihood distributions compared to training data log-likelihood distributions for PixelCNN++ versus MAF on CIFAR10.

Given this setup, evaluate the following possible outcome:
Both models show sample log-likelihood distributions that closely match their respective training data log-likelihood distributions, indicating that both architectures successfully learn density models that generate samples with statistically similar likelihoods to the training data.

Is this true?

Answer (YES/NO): NO